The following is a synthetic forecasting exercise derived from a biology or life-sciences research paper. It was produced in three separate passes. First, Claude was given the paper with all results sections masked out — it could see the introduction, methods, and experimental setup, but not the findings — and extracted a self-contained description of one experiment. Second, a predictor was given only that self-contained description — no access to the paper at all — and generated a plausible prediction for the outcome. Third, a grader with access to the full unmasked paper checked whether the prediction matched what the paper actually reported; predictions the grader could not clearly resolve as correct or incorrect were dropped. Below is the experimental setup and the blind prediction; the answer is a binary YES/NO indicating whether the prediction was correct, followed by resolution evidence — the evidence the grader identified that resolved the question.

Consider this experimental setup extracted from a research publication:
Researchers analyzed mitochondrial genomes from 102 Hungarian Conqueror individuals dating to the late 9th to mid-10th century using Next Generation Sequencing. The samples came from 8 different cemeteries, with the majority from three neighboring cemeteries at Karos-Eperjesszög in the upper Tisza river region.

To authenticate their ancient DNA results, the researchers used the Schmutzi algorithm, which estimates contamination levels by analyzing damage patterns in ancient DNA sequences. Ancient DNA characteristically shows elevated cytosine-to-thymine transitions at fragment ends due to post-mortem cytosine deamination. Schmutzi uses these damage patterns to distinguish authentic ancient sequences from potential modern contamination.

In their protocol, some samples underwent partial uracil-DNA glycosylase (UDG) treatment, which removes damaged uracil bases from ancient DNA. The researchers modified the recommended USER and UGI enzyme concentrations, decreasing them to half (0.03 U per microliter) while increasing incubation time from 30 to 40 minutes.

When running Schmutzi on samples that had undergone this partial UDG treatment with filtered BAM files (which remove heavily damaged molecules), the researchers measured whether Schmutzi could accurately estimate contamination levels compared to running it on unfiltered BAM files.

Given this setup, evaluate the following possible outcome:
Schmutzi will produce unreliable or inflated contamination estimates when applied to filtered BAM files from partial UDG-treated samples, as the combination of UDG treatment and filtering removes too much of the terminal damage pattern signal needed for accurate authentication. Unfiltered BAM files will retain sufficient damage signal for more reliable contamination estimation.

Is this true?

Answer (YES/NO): YES